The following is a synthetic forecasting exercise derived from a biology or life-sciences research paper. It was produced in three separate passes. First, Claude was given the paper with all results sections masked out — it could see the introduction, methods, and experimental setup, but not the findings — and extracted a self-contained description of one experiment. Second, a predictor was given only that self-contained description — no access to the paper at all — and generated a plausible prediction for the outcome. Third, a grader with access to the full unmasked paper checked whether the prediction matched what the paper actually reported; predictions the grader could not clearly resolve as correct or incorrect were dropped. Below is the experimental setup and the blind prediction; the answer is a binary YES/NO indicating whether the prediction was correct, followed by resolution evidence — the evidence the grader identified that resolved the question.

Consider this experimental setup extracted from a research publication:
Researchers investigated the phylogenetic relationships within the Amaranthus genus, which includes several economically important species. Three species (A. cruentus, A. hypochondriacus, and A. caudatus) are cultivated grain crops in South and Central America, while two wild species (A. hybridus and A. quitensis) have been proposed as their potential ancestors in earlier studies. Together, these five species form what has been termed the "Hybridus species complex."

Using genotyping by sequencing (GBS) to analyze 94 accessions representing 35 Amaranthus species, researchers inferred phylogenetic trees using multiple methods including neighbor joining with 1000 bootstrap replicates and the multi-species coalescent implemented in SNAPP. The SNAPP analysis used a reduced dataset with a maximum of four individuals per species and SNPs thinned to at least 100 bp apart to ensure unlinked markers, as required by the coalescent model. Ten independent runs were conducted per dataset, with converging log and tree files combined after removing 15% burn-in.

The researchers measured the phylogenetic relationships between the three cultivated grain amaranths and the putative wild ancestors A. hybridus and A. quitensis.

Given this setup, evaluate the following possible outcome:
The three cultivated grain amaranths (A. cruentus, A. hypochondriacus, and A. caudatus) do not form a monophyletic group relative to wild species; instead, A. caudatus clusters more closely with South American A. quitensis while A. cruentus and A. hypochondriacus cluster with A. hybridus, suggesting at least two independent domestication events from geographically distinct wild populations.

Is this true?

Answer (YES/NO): YES